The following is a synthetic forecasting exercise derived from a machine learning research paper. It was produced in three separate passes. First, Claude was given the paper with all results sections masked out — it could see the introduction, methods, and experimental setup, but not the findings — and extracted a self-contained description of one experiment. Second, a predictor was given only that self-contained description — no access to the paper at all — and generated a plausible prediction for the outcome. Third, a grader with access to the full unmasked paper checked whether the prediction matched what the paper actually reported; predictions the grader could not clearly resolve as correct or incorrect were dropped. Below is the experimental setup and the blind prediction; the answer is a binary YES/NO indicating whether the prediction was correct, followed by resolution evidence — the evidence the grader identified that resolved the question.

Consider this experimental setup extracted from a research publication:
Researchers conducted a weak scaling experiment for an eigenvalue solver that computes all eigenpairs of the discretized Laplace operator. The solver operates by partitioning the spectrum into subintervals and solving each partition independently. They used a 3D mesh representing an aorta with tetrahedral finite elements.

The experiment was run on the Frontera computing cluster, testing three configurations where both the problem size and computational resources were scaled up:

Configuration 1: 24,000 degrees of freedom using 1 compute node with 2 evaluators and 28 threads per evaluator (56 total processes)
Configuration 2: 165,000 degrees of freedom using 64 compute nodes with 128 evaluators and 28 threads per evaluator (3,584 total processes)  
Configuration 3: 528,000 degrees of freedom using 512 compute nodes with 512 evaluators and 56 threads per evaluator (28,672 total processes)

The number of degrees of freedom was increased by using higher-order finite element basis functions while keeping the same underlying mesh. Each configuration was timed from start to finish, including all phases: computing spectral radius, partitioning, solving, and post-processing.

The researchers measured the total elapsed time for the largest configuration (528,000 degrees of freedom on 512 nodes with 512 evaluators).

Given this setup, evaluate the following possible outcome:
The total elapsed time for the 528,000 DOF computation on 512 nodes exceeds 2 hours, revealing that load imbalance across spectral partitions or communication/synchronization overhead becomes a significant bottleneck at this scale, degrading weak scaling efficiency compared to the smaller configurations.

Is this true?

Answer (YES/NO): NO